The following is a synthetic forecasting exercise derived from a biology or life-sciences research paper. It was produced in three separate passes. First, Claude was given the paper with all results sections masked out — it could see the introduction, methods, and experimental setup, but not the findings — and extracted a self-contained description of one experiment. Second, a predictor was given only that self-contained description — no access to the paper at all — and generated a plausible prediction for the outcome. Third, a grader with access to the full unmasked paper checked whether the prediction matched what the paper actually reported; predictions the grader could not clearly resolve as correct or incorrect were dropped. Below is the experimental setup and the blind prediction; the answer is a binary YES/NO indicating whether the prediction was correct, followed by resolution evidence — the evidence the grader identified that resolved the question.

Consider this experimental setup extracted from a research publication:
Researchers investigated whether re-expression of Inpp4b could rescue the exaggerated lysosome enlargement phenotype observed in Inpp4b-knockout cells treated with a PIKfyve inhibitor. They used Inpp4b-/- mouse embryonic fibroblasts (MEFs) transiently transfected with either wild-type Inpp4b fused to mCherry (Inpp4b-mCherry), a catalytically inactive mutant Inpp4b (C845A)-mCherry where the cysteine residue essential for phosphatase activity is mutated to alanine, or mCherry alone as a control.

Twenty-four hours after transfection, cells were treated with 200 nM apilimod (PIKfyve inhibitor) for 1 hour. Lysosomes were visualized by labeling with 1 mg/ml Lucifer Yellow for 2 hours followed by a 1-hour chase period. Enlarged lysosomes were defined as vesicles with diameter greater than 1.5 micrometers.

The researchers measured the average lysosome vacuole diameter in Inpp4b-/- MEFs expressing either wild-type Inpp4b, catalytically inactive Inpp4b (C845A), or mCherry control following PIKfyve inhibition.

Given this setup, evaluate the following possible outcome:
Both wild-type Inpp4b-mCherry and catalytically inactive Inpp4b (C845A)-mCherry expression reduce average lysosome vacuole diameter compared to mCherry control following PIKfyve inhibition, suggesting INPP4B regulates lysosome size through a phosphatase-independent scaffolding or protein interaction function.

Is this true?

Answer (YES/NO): NO